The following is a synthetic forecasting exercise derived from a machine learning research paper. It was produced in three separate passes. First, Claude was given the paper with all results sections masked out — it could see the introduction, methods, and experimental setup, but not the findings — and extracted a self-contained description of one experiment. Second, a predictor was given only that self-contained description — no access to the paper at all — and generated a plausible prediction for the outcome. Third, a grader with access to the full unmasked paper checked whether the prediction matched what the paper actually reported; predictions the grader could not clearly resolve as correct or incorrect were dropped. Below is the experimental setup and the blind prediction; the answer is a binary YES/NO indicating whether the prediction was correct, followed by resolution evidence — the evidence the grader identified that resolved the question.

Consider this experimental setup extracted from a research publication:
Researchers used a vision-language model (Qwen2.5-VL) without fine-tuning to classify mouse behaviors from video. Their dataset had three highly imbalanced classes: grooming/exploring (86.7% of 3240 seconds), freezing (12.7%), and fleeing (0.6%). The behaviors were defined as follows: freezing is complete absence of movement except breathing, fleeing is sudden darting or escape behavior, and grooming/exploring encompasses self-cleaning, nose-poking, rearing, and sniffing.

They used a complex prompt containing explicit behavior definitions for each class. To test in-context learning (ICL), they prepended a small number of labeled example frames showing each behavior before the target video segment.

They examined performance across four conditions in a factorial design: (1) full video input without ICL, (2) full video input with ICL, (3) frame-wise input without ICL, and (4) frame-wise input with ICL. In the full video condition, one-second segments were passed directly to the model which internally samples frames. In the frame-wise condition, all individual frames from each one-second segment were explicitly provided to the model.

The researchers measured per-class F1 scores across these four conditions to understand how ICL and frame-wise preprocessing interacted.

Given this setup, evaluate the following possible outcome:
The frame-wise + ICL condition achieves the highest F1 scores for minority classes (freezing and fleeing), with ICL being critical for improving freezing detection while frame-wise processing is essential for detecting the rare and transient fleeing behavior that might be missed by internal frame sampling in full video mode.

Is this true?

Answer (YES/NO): NO